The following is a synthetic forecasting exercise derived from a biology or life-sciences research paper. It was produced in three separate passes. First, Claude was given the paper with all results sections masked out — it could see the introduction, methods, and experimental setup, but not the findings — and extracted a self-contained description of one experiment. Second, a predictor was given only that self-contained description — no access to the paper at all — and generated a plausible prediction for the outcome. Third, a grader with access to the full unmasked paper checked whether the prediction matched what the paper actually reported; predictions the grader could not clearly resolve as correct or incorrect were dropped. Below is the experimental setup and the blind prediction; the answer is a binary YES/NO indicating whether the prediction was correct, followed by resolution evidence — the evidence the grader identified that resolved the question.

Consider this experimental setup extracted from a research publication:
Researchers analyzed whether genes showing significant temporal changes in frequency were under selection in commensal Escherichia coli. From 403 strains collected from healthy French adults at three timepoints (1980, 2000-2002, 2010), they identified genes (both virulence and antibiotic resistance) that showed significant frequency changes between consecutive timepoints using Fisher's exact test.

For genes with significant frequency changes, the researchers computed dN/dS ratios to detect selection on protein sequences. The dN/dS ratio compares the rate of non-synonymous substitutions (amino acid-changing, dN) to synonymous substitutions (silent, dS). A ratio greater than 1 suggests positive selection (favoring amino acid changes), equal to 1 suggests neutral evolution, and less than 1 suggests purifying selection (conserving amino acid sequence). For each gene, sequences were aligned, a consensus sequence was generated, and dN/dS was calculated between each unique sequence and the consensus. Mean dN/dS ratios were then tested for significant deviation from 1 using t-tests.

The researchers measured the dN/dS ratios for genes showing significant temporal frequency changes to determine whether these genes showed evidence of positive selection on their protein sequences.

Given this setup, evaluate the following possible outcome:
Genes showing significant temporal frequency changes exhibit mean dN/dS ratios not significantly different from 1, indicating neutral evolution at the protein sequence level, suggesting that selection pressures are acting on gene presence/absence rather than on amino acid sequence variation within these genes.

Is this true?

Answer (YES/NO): NO